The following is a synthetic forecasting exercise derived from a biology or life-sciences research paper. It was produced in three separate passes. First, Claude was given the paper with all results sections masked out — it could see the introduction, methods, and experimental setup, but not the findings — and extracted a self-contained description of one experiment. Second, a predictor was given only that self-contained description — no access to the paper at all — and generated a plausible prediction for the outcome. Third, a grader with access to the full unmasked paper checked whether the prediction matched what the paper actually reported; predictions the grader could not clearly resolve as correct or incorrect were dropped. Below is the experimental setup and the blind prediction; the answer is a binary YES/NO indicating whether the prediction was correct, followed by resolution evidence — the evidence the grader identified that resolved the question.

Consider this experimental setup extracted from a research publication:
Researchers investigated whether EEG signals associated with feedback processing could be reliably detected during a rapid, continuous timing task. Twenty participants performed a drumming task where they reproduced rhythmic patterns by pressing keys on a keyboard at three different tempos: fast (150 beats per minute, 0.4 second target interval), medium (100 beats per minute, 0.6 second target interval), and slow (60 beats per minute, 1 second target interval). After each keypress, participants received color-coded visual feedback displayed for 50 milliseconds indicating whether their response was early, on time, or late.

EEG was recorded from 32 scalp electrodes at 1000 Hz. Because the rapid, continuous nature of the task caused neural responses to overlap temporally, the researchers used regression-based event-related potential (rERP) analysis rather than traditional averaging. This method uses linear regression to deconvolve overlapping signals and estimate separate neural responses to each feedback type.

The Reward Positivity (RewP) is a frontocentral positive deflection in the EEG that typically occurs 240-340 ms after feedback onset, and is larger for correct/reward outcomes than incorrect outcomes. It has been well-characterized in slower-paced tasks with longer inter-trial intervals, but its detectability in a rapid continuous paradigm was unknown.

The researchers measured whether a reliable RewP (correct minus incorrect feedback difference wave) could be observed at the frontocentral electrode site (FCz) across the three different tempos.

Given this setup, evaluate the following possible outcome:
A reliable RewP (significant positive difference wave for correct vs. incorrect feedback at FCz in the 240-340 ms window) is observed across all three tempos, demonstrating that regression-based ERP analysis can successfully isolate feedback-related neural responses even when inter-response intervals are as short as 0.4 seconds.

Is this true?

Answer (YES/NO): NO